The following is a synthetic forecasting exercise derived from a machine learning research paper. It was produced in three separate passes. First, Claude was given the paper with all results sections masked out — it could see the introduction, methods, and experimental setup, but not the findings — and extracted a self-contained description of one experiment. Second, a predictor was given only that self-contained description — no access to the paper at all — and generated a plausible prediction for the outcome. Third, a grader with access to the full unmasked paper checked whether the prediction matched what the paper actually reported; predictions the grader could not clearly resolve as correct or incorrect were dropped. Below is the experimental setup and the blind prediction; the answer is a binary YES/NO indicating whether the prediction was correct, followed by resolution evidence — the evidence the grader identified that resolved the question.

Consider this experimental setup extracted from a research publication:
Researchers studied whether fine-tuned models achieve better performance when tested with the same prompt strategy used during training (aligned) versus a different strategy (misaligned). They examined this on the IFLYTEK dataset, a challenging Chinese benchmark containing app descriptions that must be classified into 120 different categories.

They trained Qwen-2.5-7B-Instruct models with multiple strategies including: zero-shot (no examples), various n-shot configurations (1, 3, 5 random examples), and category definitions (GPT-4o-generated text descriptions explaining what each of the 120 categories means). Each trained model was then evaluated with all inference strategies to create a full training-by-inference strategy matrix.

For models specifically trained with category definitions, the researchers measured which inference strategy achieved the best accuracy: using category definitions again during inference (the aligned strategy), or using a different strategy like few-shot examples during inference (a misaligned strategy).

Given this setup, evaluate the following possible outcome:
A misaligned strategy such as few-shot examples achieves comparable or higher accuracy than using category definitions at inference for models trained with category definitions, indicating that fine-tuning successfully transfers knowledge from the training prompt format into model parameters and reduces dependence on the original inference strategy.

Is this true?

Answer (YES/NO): YES